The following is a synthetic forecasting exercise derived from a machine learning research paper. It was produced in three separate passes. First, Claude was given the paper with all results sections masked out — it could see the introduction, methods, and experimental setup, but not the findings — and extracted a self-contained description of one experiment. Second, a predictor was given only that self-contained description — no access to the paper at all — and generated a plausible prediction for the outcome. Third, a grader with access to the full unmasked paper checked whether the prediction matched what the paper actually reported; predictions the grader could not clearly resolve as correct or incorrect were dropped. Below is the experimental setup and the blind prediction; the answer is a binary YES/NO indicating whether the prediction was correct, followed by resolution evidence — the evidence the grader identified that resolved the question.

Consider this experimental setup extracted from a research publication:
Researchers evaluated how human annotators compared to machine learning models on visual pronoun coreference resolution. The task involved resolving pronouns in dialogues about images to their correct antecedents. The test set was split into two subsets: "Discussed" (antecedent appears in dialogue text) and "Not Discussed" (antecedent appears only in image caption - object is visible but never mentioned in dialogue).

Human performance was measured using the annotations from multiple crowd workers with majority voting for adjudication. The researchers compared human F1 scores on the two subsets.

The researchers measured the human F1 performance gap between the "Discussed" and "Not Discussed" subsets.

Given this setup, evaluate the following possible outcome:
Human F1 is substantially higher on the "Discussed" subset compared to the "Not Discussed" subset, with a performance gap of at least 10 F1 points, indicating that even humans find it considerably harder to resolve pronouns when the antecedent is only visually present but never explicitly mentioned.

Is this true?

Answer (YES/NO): NO